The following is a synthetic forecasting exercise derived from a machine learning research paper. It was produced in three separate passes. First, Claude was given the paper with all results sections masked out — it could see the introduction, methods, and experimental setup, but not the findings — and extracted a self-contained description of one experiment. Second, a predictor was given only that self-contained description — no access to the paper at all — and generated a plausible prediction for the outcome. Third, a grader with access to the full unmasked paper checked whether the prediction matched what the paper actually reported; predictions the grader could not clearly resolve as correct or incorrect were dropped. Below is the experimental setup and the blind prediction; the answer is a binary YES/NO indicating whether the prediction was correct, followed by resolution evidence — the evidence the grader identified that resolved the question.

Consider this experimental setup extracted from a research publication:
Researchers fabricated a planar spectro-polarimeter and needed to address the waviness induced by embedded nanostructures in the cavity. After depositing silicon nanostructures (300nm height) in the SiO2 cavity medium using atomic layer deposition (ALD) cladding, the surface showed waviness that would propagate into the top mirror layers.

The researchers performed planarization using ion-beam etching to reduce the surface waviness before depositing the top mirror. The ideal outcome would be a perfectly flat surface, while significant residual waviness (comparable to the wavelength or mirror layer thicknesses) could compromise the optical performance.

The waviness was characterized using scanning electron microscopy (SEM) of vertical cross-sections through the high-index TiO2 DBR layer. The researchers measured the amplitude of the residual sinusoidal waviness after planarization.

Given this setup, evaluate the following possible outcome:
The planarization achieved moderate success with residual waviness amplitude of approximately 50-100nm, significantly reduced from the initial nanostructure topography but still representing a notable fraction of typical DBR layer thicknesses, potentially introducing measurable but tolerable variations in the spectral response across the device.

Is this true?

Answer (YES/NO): NO